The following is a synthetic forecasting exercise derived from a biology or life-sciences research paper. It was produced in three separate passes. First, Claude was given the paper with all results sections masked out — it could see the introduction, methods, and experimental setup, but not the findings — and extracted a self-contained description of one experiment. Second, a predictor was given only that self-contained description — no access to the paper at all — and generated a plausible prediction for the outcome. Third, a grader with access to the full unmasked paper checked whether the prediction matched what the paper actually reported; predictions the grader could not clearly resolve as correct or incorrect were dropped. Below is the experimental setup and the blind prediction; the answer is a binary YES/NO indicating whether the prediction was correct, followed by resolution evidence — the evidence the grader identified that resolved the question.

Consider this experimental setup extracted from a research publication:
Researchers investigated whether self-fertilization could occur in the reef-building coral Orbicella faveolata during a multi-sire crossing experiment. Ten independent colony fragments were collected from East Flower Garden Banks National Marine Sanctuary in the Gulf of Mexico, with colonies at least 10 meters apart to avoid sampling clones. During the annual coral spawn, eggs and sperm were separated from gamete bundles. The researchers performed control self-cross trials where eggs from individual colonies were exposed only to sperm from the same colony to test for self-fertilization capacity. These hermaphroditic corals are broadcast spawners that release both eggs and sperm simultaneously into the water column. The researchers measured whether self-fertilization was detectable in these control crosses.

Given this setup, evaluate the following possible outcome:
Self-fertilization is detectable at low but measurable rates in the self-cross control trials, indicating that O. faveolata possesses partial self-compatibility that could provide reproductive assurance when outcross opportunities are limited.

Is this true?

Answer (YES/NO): NO